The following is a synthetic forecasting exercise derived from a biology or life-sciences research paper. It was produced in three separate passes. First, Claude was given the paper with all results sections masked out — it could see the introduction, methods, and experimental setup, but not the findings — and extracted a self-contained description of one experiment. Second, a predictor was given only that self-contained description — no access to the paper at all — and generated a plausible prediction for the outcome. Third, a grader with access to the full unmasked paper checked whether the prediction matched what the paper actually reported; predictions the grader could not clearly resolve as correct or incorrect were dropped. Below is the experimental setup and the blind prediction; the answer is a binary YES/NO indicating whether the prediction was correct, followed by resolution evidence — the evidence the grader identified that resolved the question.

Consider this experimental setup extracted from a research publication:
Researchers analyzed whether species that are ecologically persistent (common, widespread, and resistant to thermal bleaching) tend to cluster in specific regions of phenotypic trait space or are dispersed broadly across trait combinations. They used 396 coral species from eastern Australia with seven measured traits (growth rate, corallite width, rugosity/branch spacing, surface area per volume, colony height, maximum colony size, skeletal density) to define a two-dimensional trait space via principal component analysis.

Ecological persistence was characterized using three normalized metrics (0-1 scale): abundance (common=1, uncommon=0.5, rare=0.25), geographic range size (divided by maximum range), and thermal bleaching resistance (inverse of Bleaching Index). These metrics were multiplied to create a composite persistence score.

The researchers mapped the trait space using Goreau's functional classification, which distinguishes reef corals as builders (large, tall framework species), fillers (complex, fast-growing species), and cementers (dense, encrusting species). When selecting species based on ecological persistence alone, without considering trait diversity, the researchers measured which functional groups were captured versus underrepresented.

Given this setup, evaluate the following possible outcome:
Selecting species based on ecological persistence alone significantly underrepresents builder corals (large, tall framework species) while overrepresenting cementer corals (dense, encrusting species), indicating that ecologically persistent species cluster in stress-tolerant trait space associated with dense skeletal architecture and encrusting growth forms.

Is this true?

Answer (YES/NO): YES